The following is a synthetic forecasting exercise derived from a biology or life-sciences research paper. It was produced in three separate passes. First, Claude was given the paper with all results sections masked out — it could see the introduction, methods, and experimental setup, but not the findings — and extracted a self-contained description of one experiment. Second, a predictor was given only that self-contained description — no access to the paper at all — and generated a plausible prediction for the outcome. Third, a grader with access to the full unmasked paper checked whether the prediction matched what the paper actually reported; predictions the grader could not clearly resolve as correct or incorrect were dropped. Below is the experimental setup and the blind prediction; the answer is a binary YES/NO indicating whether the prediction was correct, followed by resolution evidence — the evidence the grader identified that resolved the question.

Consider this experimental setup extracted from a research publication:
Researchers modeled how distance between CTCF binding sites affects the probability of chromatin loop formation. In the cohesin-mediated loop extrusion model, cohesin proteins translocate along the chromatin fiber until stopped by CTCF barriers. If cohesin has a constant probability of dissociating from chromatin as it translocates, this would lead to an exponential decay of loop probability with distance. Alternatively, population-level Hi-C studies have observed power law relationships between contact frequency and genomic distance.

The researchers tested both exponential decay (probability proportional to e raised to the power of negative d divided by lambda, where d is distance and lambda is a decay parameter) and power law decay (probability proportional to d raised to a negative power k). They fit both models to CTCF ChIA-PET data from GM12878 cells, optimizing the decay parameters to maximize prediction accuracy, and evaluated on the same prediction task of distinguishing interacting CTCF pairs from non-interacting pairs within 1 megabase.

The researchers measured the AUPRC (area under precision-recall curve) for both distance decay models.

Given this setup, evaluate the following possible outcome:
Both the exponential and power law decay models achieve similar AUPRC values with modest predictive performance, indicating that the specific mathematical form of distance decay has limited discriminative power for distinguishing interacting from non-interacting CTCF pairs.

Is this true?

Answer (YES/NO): NO